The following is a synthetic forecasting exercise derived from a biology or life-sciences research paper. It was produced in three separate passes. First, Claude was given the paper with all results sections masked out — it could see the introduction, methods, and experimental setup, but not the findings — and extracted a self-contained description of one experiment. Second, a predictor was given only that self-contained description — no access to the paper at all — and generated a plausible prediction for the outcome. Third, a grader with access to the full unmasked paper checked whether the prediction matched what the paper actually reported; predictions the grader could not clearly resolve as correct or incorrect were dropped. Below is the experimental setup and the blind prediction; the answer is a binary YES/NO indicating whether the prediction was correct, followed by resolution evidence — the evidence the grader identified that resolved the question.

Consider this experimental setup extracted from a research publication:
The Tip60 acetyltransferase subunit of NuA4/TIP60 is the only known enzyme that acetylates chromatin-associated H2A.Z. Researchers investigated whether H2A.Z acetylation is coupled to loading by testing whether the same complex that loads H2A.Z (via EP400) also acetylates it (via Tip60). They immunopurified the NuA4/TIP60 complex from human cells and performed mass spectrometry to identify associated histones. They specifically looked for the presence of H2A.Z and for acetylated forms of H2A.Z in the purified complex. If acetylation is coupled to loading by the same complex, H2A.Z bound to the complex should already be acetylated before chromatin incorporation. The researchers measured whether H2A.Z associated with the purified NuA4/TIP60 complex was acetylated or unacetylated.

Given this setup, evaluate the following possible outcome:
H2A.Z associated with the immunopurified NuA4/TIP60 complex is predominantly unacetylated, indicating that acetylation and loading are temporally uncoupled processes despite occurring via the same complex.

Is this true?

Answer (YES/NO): NO